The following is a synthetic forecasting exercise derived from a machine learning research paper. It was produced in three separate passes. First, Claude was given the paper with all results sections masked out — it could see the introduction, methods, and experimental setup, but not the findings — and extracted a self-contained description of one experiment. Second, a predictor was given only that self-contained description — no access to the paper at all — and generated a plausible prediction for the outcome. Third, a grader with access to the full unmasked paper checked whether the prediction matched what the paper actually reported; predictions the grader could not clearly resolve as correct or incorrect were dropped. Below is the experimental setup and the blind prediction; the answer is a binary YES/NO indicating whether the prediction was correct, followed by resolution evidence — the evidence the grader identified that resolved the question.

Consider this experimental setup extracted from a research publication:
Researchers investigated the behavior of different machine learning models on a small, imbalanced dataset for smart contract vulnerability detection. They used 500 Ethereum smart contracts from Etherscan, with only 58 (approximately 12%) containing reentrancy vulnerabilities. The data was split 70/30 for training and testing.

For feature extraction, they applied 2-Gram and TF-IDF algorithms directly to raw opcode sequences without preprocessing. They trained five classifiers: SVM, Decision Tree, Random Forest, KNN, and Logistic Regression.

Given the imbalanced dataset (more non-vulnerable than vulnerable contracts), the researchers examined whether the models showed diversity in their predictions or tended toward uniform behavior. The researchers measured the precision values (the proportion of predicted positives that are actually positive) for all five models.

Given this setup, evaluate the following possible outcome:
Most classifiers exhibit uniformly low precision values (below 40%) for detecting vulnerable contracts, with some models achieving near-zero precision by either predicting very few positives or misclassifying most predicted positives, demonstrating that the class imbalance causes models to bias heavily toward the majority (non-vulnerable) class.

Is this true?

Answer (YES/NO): NO